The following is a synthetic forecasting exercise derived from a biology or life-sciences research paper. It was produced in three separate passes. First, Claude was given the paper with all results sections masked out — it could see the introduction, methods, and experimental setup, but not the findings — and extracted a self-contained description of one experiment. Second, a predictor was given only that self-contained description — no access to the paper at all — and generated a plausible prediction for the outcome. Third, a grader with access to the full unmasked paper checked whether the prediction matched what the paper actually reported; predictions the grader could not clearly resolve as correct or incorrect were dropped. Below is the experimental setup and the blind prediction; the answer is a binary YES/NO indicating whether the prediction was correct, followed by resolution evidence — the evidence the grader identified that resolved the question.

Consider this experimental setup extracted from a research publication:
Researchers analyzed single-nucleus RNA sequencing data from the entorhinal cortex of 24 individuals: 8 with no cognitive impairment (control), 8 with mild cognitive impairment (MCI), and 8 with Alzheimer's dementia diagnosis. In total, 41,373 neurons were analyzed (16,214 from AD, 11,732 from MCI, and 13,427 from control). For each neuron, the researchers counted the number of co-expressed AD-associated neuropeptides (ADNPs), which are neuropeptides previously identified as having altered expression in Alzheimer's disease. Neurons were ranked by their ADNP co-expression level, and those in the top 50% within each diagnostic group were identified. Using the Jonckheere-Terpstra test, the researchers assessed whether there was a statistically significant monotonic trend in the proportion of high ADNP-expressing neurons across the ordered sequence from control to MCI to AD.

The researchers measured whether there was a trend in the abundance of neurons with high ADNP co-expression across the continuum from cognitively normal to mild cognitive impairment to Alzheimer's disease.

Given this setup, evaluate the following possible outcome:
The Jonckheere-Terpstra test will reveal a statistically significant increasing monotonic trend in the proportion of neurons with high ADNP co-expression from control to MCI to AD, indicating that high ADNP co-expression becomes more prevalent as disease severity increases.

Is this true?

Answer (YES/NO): NO